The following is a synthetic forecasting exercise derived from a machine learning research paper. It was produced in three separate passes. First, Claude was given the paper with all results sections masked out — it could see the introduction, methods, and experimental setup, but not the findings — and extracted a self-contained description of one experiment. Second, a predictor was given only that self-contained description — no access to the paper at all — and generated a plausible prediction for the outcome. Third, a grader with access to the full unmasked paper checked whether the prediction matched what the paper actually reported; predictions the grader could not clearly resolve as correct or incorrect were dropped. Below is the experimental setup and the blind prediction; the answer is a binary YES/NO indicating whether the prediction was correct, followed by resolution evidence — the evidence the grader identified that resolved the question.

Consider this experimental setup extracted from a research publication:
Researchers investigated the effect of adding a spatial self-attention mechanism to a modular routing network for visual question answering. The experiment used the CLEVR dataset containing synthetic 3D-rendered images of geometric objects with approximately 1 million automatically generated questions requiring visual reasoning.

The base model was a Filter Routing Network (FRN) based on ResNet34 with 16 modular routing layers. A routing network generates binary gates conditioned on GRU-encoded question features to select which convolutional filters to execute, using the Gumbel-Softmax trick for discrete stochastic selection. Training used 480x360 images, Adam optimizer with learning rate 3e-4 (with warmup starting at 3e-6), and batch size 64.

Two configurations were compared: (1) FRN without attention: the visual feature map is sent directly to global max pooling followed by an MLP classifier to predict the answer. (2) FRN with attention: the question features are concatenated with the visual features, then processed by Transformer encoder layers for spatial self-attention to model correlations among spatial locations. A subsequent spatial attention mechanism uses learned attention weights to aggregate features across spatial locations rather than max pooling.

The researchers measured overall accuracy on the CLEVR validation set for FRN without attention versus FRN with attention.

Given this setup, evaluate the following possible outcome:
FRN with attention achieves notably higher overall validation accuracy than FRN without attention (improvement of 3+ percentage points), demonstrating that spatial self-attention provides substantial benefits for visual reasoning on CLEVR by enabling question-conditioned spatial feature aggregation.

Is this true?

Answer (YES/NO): NO